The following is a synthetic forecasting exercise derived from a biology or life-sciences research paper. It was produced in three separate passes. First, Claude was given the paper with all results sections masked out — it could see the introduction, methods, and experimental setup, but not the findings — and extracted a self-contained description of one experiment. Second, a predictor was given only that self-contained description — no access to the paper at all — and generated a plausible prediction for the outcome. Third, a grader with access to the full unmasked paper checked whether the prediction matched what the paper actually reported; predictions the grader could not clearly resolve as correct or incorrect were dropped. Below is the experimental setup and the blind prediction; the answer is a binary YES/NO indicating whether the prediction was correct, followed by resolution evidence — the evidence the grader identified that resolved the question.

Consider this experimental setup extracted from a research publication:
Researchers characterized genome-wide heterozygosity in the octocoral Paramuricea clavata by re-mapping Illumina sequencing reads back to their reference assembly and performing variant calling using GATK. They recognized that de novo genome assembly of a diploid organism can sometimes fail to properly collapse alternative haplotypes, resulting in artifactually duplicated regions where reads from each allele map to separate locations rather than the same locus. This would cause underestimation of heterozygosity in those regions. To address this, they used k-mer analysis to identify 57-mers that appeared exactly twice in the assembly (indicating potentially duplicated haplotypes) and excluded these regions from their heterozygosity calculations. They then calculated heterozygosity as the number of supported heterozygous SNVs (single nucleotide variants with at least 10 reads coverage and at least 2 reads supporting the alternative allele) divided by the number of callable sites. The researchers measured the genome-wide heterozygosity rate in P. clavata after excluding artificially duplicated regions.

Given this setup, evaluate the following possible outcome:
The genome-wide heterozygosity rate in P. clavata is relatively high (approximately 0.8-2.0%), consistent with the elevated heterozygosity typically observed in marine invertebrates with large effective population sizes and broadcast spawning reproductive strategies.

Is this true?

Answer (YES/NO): NO